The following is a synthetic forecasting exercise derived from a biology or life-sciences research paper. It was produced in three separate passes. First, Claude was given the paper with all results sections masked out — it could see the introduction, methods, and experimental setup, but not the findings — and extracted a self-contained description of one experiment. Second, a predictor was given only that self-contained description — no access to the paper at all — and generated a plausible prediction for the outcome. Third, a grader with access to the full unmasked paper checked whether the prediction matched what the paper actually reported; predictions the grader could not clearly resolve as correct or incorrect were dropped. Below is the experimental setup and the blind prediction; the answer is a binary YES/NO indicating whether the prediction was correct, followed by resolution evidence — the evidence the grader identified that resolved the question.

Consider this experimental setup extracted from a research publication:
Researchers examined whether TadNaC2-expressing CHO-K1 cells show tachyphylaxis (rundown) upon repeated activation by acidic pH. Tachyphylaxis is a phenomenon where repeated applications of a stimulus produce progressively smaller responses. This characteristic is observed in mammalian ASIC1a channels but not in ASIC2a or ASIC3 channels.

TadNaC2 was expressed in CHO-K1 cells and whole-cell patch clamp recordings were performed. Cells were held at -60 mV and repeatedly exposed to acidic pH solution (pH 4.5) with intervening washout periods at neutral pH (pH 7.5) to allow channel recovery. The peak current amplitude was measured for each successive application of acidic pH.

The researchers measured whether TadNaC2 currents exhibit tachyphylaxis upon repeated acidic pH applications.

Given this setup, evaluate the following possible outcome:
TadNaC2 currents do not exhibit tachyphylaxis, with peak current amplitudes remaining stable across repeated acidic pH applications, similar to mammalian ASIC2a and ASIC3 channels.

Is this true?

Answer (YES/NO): NO